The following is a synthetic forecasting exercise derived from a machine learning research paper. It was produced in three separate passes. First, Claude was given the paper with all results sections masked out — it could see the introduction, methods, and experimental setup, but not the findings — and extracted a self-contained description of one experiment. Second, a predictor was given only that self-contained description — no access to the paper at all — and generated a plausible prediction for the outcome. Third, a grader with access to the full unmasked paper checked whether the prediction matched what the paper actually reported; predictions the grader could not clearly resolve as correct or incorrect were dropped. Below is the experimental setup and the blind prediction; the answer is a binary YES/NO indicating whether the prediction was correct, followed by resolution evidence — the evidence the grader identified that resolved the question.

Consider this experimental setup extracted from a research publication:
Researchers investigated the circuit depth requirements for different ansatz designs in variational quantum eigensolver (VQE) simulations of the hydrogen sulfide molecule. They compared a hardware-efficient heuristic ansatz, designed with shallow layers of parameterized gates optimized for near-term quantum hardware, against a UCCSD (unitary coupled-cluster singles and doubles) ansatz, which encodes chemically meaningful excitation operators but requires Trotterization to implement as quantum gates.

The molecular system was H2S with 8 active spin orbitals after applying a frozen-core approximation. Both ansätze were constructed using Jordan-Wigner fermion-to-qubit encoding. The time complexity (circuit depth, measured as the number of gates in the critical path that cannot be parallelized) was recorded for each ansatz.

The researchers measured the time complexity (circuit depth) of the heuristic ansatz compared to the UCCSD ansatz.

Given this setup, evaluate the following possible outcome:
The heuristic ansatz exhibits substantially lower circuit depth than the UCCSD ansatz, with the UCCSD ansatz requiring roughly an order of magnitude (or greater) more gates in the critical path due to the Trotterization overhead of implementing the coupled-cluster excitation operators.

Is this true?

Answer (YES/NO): YES